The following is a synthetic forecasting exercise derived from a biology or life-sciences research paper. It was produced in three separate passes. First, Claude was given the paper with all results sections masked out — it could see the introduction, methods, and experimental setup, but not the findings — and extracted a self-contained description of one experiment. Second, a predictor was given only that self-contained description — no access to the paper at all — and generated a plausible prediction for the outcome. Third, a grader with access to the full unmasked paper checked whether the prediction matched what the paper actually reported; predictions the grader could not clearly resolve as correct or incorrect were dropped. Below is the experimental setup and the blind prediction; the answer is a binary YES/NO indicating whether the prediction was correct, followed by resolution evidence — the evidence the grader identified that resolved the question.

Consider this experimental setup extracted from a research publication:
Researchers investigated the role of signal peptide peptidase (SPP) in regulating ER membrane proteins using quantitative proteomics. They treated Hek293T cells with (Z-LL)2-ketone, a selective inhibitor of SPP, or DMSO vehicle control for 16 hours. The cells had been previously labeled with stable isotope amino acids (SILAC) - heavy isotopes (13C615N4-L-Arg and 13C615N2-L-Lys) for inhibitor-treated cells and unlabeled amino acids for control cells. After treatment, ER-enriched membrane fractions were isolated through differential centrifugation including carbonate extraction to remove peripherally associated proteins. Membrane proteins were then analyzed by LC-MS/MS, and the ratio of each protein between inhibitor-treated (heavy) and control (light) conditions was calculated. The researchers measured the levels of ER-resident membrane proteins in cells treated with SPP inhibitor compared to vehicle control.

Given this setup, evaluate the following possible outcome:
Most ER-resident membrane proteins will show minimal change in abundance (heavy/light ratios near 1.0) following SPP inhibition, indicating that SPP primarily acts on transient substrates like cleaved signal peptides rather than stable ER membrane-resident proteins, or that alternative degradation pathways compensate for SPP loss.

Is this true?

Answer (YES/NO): NO